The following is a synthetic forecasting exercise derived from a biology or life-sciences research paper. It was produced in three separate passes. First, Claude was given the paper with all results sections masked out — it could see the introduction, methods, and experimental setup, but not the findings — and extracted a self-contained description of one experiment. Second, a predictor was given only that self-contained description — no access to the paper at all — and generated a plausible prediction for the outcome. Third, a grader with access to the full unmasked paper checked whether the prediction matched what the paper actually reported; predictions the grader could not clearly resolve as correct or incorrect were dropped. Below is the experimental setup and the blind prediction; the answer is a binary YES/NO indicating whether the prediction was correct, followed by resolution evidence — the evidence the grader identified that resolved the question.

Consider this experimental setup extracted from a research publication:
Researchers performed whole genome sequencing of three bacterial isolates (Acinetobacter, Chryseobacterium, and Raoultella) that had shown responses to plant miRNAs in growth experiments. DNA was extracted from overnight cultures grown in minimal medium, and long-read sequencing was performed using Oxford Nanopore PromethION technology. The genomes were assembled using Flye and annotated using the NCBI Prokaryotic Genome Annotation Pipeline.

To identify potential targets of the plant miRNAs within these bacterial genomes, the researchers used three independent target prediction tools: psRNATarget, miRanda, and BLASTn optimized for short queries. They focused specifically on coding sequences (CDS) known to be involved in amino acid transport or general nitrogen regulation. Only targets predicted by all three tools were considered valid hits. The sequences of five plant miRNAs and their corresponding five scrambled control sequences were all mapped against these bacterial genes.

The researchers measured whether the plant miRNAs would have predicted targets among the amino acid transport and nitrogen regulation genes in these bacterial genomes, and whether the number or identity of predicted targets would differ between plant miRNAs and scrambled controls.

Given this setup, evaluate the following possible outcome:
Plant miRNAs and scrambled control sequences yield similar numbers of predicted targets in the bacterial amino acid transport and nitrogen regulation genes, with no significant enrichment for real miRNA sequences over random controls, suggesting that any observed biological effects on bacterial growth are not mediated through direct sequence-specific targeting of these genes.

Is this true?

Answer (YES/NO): NO